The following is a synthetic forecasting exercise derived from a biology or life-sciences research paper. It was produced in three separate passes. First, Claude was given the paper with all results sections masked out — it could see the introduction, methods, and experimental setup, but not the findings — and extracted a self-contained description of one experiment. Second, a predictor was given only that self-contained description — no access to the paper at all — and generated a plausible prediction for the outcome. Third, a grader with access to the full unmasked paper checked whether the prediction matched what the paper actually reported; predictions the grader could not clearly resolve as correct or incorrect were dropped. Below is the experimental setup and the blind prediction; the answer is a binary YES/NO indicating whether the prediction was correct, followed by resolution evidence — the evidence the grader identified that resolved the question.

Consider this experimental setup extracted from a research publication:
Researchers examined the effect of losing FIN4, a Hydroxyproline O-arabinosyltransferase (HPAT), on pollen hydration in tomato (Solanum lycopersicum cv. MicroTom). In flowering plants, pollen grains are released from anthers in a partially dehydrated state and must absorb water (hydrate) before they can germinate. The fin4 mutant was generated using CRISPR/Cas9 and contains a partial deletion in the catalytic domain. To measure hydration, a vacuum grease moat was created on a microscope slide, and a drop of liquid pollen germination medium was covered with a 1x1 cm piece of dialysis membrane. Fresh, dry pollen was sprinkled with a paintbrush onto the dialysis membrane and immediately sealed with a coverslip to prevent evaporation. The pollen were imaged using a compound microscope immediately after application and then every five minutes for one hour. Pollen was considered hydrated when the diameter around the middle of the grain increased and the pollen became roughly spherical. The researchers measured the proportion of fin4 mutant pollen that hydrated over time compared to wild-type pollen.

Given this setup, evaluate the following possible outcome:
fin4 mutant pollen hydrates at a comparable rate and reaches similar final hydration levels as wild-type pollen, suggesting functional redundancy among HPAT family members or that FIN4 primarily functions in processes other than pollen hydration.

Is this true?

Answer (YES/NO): NO